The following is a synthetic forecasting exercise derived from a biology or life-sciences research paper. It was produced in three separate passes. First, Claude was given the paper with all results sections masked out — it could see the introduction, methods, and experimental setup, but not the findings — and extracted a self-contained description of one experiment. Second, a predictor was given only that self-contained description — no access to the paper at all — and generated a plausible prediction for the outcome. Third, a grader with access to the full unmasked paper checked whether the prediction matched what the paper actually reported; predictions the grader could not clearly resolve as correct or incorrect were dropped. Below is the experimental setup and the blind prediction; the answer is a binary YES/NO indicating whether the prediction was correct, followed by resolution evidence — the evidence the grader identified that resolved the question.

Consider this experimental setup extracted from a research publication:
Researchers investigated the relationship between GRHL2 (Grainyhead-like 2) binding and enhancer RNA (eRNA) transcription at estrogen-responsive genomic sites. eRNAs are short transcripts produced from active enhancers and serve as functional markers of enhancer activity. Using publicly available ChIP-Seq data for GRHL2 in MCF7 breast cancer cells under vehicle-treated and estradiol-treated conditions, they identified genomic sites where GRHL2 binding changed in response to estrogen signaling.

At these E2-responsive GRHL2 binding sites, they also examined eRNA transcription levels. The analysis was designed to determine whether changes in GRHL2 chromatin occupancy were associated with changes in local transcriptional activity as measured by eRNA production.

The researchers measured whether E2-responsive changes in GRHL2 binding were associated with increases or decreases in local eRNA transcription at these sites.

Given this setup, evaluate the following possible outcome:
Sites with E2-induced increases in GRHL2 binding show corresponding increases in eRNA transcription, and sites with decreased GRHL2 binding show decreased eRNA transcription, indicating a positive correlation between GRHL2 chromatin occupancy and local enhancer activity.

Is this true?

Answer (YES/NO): NO